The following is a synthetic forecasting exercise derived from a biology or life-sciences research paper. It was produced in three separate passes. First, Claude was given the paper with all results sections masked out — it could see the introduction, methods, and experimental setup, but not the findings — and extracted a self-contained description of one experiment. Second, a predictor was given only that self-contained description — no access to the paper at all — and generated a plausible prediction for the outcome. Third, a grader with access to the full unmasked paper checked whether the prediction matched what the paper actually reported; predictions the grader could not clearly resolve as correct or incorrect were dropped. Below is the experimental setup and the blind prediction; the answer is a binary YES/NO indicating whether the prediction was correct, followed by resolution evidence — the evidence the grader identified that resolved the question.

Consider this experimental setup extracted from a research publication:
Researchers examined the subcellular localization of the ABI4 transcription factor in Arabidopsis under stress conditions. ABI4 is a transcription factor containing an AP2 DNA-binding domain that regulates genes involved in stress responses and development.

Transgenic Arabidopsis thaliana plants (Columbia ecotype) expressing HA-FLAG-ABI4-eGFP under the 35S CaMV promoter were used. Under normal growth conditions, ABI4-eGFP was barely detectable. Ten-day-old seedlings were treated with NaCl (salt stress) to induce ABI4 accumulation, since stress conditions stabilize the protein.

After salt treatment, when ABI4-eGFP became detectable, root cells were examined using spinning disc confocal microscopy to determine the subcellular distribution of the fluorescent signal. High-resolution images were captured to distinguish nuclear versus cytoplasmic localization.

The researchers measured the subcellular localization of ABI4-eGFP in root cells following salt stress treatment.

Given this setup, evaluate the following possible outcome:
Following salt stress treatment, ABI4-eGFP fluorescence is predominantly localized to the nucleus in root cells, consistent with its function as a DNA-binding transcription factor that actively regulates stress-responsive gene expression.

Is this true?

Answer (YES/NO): NO